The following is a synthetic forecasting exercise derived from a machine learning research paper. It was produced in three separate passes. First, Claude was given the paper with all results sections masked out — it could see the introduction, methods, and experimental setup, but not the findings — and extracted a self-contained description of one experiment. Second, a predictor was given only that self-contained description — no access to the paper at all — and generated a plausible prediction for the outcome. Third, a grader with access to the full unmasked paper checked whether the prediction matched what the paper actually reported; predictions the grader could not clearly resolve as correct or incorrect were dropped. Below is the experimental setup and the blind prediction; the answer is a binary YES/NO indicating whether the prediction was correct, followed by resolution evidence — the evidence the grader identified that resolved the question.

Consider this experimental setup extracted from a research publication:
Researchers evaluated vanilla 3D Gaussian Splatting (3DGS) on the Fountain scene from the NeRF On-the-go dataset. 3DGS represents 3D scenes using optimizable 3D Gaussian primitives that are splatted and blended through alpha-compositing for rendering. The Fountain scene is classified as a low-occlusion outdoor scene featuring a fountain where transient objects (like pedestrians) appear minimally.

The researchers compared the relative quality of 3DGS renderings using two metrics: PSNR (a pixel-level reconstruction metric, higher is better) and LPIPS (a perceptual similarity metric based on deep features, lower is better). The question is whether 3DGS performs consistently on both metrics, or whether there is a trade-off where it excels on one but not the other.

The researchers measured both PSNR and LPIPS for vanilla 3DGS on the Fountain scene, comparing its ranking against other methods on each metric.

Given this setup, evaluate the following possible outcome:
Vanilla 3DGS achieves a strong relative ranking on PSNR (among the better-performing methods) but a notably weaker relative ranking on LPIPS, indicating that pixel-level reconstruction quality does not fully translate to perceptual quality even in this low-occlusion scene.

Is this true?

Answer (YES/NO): NO